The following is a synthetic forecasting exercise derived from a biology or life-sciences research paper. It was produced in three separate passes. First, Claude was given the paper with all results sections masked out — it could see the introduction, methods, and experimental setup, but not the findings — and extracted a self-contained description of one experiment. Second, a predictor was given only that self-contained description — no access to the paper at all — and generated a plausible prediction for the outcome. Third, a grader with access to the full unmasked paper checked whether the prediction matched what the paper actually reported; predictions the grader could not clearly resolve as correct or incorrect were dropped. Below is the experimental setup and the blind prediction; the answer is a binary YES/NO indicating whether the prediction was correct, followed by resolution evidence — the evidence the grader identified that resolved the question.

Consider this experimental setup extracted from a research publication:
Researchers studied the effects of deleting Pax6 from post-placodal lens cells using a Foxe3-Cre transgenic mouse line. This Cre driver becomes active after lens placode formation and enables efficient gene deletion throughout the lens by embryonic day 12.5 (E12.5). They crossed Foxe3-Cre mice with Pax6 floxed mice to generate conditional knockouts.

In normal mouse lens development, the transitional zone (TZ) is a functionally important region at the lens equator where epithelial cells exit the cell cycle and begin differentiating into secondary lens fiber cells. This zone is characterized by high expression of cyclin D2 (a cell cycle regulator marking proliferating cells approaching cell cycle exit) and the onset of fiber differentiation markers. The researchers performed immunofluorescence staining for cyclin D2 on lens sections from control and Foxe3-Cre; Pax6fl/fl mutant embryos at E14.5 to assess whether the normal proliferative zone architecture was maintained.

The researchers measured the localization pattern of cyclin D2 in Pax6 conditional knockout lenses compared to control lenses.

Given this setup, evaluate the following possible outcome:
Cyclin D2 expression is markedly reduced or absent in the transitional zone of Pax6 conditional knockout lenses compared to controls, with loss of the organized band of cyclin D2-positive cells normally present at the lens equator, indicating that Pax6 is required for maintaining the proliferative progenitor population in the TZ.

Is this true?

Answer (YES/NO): NO